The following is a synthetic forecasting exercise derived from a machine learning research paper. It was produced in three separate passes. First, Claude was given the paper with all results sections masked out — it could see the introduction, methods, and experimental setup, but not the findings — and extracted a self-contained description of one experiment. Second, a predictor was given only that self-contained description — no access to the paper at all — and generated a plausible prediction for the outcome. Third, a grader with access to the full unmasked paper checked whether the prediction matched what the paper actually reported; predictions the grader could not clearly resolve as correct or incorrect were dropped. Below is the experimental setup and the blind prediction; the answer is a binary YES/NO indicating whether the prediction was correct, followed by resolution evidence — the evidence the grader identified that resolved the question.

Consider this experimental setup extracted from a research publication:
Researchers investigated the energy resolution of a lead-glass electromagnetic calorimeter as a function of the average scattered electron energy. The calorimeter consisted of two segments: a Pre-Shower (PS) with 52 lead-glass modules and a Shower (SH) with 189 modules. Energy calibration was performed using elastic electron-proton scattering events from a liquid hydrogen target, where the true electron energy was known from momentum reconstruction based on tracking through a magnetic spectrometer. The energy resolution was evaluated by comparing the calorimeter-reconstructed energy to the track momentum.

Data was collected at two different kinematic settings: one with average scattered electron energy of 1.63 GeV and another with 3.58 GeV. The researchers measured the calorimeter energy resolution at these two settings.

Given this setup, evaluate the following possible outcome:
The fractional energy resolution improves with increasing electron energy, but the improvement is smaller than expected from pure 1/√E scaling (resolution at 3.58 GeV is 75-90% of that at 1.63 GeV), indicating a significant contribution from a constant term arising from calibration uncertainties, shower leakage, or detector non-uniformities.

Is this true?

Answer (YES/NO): YES